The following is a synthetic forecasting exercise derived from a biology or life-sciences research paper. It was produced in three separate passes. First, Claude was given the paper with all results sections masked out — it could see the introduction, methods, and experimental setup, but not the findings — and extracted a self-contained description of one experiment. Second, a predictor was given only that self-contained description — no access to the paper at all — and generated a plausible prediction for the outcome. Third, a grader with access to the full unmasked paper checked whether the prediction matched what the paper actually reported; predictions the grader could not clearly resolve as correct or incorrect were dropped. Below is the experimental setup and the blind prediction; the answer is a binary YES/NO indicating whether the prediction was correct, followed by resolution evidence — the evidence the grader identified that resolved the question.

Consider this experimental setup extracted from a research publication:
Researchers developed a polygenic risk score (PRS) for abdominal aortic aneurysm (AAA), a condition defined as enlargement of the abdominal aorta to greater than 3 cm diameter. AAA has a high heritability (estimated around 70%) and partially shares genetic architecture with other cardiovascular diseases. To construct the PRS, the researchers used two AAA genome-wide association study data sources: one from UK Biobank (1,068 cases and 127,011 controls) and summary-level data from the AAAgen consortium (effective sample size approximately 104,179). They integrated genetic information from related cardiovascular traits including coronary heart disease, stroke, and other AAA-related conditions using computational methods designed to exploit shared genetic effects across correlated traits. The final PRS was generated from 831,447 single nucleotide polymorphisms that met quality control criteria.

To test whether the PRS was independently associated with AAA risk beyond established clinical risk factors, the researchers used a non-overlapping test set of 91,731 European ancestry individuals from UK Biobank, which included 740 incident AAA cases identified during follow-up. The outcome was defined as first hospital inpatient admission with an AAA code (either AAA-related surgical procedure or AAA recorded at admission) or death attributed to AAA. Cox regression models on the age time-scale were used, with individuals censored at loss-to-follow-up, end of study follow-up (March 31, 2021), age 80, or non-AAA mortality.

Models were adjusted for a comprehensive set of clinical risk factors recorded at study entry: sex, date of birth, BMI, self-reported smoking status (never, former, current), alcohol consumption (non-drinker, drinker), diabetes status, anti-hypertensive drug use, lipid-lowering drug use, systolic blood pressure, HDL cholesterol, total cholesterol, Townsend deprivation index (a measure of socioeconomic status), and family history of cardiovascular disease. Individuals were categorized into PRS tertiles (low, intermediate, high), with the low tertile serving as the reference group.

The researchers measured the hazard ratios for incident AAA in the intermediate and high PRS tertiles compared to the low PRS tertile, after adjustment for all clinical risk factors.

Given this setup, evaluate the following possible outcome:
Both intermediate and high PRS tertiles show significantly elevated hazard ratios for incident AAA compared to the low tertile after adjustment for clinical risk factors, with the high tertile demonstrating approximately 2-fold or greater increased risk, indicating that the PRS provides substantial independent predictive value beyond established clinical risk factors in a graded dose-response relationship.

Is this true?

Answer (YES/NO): YES